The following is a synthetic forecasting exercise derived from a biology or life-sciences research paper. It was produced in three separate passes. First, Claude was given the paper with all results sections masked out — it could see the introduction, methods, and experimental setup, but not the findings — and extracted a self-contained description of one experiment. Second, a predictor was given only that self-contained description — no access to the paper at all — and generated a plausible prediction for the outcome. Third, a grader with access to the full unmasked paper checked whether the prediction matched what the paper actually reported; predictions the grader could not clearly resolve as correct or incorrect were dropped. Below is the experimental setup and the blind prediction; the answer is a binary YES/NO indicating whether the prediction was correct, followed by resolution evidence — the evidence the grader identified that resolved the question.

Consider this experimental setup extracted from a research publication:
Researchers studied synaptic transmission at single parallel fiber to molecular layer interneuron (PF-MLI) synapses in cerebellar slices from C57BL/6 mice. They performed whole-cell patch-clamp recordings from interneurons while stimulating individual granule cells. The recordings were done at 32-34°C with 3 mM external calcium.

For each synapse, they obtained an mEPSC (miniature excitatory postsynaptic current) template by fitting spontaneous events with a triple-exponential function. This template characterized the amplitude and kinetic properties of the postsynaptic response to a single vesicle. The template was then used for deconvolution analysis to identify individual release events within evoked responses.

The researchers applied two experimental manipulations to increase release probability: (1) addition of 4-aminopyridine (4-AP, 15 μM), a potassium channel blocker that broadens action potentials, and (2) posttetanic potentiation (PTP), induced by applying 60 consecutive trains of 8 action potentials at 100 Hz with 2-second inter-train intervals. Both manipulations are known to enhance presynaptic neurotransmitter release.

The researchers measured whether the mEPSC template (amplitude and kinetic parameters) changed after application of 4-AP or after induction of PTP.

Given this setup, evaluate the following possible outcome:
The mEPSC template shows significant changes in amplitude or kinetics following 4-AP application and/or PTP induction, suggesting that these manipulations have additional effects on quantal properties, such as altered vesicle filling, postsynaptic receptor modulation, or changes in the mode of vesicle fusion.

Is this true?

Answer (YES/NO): NO